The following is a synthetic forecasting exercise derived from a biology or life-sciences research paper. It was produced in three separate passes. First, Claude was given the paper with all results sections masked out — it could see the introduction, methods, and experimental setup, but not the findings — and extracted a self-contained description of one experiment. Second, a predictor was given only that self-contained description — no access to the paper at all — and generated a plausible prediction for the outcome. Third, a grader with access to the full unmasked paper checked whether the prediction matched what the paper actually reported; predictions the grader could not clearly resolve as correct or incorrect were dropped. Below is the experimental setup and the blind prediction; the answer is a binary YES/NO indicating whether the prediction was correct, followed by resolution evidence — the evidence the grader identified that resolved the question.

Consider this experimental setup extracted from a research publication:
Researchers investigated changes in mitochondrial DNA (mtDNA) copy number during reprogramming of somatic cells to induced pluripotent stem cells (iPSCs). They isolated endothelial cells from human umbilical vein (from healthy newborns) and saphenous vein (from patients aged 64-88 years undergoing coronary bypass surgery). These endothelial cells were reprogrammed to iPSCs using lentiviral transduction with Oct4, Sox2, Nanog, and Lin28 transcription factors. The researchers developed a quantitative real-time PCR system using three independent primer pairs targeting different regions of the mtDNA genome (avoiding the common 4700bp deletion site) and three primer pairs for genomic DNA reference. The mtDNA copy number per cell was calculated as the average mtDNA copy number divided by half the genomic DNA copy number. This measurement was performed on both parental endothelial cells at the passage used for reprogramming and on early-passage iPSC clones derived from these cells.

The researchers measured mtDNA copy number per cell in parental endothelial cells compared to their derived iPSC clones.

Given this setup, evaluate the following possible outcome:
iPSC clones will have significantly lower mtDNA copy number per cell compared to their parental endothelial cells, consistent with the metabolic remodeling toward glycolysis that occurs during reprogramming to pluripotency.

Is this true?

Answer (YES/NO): NO